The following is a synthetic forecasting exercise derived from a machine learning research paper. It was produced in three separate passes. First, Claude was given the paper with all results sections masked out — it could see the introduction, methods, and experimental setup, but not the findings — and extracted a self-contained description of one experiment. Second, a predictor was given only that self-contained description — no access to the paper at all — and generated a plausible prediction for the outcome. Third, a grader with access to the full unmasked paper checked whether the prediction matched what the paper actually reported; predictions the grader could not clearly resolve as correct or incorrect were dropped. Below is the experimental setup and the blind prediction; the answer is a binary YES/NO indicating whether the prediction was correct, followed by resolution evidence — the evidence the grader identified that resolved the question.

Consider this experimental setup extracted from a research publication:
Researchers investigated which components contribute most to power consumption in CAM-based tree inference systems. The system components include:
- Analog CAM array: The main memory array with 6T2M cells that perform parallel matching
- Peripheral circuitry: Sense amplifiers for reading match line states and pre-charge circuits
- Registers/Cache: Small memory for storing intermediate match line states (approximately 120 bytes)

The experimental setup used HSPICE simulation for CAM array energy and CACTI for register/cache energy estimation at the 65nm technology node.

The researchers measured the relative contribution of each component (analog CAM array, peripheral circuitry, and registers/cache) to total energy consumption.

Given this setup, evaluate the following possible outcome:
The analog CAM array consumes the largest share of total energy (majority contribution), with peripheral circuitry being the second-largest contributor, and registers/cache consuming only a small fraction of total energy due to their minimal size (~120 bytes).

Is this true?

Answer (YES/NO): YES